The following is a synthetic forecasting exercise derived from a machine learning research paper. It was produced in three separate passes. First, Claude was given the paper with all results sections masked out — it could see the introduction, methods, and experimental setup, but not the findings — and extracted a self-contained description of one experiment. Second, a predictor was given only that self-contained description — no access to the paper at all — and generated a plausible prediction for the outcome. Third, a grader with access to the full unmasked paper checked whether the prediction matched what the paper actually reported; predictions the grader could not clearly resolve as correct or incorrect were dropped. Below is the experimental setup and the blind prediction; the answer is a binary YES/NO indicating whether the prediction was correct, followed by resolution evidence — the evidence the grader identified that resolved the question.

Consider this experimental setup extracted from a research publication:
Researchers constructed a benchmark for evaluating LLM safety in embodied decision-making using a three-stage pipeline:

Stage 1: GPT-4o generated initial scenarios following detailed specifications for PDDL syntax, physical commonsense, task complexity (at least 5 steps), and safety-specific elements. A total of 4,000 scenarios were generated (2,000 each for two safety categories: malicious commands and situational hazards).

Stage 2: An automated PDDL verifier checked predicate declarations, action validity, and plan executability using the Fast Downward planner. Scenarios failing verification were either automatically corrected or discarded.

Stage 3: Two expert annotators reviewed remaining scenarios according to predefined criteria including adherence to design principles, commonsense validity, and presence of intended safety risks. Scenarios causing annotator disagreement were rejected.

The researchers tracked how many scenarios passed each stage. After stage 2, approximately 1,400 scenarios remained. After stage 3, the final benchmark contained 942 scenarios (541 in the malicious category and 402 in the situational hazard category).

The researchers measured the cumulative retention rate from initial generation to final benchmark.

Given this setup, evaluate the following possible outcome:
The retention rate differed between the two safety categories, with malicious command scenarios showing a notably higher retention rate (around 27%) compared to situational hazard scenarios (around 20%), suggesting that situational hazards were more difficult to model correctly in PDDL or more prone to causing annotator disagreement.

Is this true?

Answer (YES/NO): YES